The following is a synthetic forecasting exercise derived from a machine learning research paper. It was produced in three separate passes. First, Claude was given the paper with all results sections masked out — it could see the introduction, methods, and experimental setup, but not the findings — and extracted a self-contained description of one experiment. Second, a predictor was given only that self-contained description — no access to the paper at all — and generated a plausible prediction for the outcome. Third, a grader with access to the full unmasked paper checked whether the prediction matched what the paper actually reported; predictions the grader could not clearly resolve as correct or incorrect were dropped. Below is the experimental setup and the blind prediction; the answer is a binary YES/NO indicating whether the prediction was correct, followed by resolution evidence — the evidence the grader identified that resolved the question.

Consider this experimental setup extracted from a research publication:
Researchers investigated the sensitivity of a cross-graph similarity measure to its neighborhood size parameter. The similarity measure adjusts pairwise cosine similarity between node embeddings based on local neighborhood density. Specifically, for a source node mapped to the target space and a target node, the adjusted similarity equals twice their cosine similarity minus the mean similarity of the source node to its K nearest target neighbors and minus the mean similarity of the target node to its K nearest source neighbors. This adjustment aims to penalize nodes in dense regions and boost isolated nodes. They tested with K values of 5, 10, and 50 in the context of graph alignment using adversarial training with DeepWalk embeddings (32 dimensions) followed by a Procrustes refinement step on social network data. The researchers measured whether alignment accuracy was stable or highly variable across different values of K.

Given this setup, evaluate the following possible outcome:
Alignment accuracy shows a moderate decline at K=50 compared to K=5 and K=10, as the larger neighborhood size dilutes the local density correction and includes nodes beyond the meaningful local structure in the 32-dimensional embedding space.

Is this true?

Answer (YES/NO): NO